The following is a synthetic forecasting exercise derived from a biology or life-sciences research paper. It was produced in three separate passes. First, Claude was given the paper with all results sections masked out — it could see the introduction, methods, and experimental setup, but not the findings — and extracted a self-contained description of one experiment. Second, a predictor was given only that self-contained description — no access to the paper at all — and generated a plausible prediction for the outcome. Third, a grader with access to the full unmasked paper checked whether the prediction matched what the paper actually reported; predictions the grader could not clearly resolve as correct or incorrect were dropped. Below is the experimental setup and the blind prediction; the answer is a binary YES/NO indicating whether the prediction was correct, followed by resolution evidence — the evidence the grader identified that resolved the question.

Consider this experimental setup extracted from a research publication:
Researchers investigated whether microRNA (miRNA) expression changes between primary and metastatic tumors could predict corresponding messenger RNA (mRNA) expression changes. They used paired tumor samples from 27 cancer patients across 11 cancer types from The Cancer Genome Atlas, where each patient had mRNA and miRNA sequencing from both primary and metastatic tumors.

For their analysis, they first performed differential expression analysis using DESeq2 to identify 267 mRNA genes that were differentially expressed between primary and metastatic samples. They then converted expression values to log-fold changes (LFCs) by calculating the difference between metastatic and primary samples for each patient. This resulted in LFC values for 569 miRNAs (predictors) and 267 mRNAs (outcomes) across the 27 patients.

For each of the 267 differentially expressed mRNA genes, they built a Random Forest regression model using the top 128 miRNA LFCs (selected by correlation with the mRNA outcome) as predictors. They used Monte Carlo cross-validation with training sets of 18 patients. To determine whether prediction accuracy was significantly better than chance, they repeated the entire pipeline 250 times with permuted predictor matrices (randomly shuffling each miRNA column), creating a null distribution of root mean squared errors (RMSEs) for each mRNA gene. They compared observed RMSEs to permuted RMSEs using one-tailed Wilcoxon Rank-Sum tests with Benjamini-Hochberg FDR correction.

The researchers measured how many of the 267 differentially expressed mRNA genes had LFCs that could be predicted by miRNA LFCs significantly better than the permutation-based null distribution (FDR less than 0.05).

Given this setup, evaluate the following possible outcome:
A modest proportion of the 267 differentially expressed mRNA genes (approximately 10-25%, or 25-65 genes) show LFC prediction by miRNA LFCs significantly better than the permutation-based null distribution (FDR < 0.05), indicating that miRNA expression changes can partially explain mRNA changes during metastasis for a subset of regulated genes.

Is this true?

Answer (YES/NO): YES